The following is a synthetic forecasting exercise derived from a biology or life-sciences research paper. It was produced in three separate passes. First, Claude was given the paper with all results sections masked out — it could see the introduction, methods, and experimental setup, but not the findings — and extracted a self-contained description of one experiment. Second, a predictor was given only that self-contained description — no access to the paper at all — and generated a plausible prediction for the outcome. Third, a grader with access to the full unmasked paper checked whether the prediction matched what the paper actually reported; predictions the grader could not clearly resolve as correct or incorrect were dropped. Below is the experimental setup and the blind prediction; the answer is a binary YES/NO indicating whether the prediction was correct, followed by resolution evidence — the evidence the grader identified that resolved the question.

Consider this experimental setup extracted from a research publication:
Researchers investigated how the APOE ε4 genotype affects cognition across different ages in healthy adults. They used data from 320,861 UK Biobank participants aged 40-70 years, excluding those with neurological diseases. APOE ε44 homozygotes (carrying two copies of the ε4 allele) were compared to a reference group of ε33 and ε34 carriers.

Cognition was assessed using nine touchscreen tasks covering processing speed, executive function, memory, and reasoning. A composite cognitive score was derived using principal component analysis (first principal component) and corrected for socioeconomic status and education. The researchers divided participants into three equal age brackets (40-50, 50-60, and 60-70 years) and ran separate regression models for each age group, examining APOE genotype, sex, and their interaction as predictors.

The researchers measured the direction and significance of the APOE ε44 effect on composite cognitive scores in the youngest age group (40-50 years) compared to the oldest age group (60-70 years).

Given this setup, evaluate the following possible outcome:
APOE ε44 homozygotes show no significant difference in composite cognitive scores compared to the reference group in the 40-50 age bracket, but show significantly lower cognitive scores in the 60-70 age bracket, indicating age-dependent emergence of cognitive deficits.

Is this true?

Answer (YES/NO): NO